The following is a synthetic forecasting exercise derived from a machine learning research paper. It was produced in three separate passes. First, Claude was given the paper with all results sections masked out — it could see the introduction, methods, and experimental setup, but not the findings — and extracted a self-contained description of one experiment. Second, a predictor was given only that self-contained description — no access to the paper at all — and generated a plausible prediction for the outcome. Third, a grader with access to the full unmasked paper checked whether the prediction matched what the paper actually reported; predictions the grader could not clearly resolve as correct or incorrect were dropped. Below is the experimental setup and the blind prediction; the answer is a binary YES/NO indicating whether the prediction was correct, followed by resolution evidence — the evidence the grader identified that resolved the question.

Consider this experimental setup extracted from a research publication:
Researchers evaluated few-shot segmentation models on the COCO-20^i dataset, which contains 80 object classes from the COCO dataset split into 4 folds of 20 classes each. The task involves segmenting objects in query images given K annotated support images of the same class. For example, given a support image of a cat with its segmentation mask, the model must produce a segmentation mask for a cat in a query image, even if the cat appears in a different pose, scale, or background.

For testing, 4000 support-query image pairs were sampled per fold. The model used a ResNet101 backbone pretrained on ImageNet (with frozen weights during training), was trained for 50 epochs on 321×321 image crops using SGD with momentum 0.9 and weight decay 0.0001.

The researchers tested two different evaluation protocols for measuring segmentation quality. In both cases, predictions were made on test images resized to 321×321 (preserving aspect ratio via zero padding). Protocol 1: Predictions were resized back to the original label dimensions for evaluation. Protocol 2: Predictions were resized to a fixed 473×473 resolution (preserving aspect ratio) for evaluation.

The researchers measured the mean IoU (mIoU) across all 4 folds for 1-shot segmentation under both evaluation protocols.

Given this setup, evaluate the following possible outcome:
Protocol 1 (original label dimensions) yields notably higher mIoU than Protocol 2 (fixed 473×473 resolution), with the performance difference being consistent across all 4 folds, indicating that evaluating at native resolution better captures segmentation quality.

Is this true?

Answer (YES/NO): NO